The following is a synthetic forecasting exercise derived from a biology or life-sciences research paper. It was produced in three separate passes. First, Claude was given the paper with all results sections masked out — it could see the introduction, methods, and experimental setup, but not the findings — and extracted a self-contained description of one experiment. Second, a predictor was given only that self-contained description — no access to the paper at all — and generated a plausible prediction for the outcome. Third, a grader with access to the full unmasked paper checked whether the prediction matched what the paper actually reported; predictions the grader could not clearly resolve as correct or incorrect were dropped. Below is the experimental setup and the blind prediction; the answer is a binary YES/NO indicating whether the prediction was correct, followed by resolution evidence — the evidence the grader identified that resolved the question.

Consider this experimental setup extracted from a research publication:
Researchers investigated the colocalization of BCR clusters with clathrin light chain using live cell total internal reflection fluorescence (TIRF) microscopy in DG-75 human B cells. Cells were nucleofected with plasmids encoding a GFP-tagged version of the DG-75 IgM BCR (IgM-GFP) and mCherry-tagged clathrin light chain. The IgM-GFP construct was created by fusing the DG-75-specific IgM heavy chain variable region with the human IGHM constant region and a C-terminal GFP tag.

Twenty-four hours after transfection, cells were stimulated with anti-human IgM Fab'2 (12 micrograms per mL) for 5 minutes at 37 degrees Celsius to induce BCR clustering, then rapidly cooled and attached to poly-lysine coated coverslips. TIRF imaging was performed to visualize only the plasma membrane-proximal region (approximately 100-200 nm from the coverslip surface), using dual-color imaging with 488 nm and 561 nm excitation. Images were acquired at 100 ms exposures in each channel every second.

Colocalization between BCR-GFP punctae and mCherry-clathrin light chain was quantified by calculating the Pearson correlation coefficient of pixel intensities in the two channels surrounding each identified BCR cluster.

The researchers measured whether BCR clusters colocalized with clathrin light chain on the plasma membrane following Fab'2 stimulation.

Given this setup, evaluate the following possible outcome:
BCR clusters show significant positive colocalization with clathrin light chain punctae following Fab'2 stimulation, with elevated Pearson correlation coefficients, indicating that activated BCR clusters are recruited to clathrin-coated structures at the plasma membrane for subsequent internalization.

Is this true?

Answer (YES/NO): YES